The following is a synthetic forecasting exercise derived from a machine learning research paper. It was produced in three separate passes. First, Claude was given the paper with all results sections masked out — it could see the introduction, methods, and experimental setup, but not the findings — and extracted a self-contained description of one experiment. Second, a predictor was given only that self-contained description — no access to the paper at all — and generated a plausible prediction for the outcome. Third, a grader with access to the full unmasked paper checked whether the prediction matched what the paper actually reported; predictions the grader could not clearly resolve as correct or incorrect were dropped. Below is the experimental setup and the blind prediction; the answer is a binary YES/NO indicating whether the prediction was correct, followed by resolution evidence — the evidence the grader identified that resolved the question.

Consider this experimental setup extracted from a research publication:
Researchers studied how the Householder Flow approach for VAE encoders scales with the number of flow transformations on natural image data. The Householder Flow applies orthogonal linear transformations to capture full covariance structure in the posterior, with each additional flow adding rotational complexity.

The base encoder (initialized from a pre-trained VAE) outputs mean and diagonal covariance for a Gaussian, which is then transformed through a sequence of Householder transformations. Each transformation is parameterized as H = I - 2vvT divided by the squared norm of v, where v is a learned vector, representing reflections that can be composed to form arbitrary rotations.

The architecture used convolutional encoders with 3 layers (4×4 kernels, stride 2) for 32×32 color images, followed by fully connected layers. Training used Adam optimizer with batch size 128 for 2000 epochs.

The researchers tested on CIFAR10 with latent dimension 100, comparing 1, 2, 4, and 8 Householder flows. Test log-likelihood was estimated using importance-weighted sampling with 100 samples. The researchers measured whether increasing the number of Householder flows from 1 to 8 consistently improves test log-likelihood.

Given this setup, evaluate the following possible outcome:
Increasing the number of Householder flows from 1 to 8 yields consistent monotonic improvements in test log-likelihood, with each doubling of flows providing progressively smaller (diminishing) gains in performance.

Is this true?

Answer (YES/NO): NO